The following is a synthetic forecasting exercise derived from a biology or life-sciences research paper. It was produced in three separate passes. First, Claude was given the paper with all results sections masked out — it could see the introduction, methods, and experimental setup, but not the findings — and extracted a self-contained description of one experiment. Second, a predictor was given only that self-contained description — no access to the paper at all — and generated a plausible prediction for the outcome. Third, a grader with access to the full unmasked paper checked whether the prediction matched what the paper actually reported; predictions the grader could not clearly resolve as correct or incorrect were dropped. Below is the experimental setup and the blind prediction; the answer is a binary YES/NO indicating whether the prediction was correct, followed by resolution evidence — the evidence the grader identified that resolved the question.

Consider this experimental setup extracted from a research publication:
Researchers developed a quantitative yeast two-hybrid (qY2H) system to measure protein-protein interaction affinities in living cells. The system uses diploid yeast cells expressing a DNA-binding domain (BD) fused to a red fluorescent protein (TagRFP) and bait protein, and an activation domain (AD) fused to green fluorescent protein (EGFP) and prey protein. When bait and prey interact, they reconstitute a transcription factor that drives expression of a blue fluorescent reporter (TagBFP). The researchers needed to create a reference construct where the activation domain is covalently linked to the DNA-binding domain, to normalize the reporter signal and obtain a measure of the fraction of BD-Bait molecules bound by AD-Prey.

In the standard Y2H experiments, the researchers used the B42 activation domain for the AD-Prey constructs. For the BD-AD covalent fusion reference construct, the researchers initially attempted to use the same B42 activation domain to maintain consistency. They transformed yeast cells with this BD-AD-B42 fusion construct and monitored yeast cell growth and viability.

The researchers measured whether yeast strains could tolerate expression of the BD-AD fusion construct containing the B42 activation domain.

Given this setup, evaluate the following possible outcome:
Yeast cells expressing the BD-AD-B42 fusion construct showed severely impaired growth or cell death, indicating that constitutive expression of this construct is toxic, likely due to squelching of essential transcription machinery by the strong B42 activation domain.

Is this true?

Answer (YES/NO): YES